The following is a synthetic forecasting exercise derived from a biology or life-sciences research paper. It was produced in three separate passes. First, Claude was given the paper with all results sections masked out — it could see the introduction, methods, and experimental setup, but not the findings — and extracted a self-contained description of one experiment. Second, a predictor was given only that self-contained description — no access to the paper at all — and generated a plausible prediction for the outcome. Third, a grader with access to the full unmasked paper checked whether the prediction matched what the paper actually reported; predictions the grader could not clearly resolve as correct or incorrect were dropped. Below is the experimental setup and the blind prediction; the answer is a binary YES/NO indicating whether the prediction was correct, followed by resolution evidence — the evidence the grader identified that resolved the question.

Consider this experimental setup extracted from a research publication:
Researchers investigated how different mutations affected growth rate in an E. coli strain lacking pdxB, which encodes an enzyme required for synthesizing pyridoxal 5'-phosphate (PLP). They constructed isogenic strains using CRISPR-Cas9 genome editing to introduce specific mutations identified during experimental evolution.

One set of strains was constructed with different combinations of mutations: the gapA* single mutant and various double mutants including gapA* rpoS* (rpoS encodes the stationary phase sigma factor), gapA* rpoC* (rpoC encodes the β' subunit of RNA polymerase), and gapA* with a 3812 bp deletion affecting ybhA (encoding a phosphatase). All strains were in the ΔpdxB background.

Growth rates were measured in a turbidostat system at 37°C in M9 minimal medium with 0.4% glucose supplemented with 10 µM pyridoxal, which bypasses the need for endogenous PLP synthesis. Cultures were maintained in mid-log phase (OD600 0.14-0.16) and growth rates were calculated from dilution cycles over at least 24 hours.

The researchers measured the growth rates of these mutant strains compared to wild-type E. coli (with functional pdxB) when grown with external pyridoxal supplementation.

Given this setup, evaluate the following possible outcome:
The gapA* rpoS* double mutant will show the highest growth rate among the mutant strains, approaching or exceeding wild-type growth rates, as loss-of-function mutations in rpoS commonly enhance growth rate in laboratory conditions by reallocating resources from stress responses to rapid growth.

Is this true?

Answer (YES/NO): NO